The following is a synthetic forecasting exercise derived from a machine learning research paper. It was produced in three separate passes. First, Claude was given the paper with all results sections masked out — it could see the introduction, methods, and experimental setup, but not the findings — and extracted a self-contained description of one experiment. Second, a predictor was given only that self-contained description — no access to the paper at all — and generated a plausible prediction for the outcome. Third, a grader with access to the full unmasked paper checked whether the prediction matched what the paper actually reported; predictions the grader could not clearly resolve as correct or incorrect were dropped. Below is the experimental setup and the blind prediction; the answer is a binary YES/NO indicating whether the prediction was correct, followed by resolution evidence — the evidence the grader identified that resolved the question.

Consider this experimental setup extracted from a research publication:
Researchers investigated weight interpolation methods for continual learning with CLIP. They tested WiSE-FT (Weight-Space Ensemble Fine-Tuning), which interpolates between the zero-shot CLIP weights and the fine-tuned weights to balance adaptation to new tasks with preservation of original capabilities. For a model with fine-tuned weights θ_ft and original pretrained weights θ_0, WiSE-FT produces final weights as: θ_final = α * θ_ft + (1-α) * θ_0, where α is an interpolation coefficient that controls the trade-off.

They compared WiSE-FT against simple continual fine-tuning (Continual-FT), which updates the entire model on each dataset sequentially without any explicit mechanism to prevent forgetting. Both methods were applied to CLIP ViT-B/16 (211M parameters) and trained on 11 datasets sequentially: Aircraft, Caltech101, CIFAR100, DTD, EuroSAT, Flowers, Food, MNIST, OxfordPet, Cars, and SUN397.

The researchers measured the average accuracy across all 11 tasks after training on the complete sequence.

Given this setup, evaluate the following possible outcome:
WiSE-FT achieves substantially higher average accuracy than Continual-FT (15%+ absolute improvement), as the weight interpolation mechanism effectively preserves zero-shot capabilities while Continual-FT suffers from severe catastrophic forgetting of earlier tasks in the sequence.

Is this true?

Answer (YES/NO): NO